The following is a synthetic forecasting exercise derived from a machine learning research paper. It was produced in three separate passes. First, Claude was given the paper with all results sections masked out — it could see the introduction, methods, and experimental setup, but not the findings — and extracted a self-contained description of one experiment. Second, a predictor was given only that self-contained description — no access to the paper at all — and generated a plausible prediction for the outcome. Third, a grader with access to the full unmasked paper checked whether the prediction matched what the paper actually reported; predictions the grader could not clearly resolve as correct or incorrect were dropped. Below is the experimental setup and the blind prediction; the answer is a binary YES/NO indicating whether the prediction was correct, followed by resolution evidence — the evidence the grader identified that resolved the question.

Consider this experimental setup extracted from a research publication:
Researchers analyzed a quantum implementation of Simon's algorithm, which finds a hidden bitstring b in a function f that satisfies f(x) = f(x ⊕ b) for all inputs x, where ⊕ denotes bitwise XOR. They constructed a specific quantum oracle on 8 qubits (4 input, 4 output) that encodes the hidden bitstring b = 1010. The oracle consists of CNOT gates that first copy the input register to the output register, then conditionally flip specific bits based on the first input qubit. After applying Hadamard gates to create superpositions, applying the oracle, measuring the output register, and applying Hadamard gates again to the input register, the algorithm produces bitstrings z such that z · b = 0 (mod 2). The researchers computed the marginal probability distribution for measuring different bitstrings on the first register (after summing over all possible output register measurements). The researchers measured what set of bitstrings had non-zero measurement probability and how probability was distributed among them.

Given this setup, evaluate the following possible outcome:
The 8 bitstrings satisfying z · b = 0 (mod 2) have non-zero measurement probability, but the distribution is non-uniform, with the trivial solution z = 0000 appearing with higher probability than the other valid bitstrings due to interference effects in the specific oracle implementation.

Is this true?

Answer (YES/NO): NO